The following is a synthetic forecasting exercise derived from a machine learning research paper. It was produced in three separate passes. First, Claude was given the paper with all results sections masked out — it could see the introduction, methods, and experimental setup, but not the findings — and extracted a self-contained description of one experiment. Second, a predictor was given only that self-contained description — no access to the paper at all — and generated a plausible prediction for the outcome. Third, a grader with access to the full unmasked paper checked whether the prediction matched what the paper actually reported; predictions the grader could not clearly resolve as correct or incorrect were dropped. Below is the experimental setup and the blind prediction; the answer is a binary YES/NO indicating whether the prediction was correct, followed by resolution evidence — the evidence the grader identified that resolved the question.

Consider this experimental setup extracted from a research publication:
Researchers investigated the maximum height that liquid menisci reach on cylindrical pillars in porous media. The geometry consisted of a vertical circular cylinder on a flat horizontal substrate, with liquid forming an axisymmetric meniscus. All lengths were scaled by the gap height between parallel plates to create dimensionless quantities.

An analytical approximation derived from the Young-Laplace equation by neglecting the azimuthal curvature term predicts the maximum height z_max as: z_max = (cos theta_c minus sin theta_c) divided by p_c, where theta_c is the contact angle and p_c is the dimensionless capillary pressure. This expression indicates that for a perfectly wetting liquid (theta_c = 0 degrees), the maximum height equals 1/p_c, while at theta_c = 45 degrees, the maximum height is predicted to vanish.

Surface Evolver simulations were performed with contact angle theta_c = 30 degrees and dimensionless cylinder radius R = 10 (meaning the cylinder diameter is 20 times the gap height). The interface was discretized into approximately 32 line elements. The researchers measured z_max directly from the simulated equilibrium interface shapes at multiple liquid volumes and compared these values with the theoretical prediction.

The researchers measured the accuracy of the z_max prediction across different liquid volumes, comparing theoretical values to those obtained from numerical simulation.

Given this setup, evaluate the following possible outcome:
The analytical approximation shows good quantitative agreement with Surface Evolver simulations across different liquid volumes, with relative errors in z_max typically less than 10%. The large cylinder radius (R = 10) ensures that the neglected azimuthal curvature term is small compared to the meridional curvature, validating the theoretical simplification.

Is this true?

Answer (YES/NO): NO